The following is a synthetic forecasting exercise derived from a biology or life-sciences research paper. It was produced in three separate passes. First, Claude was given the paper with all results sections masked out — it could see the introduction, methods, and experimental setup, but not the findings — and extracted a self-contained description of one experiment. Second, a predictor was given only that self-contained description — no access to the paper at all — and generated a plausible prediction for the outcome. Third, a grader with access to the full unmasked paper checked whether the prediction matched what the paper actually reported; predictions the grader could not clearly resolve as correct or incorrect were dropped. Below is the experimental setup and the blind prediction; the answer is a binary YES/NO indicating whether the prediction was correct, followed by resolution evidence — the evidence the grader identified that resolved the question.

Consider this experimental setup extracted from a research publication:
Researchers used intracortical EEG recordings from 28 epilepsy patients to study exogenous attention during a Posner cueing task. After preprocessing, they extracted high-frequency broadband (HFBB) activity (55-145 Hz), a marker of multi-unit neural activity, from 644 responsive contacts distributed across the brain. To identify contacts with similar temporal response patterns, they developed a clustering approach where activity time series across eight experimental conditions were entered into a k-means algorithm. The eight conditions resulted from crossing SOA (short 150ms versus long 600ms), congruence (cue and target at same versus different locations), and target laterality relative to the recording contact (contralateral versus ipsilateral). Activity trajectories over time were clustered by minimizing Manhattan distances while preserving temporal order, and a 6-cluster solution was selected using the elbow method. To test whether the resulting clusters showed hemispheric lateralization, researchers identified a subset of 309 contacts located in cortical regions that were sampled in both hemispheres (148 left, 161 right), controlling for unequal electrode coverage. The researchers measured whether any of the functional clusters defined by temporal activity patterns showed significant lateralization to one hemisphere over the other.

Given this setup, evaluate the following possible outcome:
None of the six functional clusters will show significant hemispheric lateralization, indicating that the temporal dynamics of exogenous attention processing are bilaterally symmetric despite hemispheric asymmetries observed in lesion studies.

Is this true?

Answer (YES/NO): NO